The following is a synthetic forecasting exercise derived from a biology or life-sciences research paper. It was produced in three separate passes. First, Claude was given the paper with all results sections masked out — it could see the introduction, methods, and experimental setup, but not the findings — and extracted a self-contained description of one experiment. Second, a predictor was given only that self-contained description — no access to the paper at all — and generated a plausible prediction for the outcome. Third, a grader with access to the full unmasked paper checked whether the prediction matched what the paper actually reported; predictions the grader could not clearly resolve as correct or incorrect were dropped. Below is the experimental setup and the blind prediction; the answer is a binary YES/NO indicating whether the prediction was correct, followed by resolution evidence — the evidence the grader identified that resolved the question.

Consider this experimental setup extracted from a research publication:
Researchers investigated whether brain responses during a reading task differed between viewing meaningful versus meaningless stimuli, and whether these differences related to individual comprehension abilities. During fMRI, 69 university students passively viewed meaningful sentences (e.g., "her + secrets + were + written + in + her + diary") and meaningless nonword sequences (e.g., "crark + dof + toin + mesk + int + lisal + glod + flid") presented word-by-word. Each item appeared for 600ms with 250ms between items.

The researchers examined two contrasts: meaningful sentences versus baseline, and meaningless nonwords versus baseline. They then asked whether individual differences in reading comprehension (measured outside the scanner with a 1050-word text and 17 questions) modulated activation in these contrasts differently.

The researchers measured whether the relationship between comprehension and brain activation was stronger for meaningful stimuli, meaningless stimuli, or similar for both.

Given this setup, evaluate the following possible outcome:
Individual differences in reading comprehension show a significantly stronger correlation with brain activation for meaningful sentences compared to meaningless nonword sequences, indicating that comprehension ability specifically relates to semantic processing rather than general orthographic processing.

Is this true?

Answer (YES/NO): NO